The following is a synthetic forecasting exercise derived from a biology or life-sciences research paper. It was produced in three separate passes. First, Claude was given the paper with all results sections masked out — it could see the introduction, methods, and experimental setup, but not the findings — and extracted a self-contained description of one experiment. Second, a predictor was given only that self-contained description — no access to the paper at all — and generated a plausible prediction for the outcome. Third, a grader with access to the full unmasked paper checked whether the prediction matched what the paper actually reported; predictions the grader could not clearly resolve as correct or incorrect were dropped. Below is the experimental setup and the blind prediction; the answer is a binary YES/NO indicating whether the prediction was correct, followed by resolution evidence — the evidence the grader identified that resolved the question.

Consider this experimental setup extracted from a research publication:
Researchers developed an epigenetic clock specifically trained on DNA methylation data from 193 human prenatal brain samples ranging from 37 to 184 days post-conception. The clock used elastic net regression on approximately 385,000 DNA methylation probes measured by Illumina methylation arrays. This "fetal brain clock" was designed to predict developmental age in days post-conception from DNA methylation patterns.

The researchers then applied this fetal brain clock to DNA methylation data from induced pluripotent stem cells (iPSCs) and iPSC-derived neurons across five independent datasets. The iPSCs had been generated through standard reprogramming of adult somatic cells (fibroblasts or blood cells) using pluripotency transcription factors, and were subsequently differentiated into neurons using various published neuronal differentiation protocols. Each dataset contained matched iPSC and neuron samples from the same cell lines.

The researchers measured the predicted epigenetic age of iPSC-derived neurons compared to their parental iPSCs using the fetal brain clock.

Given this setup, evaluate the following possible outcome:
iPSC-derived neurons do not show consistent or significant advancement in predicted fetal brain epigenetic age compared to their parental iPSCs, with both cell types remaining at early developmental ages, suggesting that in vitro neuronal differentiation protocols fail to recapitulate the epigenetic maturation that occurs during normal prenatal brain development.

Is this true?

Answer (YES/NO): NO